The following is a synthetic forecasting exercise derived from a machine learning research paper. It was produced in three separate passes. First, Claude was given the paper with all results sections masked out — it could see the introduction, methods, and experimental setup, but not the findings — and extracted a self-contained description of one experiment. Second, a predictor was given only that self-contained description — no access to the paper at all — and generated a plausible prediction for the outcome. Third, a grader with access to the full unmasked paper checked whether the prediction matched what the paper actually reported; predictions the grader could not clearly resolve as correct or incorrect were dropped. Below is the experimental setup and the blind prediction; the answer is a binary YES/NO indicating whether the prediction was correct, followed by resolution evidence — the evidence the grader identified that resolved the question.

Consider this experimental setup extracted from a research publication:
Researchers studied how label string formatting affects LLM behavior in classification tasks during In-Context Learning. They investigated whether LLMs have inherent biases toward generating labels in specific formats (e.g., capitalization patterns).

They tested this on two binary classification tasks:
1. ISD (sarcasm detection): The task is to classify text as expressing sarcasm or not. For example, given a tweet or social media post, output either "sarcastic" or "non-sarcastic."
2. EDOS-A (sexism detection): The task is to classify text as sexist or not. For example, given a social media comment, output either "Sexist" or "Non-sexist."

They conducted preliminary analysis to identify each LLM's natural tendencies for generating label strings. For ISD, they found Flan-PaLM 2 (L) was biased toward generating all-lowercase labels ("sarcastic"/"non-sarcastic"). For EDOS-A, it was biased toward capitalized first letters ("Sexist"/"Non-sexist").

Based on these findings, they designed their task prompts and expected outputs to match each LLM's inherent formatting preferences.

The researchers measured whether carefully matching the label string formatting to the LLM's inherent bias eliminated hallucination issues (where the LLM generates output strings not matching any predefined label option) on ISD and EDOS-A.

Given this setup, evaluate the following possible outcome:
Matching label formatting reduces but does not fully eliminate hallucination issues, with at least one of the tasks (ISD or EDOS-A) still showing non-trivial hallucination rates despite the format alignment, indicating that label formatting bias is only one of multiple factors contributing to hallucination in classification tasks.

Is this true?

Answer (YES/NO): NO